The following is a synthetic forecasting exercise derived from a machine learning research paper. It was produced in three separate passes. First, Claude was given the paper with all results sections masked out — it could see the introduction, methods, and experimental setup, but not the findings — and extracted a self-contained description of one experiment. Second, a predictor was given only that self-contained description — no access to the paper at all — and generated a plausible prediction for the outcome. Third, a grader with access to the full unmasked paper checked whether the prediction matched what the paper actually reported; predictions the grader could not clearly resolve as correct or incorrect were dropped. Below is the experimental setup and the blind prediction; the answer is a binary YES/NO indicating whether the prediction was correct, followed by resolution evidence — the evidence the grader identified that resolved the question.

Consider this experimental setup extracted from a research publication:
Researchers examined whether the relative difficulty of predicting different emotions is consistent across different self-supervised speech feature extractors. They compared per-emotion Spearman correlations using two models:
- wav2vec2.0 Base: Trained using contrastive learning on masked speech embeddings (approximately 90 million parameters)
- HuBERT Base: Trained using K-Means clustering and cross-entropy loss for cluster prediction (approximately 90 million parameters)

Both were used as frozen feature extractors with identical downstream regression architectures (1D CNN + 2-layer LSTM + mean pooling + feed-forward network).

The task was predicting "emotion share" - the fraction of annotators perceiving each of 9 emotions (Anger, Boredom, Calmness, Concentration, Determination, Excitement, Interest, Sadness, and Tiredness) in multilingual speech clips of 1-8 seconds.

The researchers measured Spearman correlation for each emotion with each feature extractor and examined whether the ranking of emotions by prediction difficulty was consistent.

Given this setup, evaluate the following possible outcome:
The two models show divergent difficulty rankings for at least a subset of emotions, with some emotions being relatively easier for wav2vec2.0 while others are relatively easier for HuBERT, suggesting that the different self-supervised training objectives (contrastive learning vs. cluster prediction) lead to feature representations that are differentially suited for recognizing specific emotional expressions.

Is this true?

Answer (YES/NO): NO